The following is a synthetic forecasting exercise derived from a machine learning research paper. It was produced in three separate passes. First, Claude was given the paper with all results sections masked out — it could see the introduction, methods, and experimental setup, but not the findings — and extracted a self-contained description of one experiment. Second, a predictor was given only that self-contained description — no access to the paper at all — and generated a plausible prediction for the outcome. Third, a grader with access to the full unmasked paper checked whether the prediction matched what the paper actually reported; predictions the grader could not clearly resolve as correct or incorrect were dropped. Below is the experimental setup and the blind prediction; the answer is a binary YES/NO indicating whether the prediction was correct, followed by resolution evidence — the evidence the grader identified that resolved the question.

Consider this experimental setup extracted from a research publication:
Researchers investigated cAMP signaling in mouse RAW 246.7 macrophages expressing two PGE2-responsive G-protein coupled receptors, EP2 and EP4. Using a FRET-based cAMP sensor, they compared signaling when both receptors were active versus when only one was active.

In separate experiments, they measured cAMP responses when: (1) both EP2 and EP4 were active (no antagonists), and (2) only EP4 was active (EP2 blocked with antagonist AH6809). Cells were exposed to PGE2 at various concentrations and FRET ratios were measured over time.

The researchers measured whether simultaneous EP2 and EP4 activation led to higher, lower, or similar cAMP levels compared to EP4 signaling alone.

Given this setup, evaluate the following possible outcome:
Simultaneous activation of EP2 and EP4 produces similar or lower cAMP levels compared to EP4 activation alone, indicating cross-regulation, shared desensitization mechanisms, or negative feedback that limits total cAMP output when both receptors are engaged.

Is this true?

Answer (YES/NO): YES